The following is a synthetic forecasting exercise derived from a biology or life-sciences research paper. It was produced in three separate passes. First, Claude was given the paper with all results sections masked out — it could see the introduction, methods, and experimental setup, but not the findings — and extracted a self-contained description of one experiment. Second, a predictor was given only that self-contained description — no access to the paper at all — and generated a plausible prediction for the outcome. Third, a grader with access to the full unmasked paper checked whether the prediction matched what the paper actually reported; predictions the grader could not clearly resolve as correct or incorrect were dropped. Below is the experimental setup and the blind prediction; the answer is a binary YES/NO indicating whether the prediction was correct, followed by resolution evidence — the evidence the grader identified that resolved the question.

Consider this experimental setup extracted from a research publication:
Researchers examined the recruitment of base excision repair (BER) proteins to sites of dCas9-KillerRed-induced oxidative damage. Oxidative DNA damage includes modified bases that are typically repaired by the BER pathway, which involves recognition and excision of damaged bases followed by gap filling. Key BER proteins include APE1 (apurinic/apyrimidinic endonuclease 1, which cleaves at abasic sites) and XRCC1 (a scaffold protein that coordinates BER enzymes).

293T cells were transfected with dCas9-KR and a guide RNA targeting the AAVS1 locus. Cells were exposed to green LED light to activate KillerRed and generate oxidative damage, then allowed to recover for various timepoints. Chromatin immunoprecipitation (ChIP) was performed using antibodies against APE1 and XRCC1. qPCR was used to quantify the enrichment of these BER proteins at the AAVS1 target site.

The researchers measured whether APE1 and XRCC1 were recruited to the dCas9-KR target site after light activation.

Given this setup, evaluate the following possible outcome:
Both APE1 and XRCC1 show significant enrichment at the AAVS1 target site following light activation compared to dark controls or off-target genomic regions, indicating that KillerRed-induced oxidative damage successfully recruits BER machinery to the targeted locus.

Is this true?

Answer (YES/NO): NO